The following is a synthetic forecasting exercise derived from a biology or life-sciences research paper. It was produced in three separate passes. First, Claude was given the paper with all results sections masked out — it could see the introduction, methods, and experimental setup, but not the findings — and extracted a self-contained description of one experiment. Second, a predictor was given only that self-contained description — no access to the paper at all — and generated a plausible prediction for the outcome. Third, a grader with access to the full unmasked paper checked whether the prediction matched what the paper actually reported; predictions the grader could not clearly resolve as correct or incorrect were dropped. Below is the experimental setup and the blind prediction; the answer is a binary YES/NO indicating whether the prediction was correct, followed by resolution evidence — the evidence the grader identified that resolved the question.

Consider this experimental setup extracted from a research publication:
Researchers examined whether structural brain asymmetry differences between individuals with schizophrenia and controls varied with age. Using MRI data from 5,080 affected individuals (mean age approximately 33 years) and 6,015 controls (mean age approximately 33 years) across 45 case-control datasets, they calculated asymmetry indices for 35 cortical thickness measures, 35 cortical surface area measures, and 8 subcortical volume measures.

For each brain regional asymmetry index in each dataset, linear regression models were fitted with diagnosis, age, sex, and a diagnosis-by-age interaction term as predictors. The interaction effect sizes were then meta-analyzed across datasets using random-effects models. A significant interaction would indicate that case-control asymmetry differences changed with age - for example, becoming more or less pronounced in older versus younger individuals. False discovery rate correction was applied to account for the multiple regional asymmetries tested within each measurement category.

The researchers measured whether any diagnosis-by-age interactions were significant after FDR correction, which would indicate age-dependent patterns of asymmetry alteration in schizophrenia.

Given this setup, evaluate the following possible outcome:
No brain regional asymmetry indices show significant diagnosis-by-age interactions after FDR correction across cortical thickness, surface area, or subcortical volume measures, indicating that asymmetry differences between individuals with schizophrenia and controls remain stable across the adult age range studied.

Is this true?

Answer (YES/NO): NO